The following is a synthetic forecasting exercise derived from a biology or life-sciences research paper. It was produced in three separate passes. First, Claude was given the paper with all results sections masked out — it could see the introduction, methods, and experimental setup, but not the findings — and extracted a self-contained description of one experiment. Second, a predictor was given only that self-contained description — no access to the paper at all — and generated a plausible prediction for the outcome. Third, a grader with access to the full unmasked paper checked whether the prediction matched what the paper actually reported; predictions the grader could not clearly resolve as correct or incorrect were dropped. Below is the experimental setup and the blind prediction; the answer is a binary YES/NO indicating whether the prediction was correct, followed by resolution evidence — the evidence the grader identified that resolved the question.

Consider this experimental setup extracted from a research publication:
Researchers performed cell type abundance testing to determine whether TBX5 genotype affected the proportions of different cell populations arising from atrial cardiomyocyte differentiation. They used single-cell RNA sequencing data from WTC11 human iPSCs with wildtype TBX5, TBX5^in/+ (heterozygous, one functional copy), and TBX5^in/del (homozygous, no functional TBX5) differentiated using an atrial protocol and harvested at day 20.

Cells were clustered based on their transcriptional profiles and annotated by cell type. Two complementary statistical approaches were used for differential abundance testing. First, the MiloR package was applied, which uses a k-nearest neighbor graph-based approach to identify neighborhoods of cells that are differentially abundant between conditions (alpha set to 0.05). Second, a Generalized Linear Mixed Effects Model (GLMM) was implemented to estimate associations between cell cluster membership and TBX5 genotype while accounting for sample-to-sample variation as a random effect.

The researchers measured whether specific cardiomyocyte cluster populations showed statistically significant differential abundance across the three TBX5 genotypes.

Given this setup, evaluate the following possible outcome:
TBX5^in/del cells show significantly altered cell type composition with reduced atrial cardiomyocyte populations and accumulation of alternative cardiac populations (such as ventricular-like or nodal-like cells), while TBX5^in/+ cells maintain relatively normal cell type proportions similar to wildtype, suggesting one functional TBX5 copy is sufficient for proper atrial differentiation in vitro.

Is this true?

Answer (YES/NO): NO